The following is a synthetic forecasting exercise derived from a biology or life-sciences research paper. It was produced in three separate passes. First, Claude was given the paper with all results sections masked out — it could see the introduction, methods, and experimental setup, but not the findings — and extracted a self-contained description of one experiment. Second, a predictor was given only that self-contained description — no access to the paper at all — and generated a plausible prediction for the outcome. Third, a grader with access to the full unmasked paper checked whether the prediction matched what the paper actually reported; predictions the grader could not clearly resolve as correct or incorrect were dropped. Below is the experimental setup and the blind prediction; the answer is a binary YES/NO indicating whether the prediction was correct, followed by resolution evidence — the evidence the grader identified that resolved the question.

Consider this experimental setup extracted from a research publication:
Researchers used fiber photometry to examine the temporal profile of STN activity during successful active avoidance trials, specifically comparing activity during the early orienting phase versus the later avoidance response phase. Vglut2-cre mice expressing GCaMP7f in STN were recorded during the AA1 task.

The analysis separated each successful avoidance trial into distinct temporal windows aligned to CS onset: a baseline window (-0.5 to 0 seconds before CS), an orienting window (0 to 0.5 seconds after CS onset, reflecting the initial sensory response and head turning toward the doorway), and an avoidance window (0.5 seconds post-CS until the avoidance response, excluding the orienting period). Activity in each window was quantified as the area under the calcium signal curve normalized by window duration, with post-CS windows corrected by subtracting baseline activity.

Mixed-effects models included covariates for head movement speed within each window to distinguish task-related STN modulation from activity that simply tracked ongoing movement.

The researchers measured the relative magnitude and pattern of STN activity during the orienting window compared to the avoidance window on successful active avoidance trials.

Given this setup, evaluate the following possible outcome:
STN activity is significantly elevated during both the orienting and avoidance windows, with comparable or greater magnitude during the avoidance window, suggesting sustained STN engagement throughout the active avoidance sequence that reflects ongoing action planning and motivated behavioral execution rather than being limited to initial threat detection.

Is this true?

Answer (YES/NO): YES